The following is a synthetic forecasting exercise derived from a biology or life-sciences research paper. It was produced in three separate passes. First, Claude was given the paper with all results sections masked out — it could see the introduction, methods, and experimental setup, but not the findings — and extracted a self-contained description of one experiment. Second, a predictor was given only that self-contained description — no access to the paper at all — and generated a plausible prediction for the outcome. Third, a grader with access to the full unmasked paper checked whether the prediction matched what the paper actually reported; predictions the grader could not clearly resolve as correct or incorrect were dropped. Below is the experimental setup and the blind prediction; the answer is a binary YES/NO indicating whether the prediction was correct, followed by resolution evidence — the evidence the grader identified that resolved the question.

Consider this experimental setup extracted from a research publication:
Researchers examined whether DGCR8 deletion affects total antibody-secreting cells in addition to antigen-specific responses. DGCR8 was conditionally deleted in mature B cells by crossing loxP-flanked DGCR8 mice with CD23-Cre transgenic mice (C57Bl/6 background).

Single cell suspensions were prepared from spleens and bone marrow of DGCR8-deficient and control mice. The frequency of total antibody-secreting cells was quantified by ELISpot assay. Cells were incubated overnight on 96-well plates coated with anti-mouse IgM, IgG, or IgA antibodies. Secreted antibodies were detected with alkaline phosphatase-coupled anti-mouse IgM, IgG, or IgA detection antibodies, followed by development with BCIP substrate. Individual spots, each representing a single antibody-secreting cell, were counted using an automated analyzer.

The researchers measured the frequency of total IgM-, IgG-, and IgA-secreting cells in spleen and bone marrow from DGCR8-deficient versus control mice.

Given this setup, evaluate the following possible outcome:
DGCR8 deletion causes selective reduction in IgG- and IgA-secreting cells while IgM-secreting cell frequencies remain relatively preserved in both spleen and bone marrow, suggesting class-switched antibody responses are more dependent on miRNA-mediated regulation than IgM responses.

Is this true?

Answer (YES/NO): NO